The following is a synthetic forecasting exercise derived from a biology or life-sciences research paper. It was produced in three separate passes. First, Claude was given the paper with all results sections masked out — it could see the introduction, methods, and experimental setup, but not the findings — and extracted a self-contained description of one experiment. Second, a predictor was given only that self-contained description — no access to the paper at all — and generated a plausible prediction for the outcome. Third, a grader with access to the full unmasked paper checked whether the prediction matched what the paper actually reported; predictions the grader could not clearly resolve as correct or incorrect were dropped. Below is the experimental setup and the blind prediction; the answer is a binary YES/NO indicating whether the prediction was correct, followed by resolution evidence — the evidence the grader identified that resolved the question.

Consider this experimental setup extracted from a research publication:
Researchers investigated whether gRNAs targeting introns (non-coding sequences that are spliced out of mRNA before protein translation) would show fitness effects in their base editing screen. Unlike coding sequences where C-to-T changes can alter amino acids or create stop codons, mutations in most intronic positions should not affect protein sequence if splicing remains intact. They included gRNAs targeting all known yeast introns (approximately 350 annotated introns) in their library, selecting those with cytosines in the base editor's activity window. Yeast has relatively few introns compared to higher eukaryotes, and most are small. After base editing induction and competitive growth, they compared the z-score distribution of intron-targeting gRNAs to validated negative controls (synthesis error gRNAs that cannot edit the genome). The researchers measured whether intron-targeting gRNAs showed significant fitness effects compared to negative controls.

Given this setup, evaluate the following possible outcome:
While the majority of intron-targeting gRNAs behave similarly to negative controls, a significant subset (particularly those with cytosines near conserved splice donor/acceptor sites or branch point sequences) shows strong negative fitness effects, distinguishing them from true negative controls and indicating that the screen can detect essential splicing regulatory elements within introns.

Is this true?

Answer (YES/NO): NO